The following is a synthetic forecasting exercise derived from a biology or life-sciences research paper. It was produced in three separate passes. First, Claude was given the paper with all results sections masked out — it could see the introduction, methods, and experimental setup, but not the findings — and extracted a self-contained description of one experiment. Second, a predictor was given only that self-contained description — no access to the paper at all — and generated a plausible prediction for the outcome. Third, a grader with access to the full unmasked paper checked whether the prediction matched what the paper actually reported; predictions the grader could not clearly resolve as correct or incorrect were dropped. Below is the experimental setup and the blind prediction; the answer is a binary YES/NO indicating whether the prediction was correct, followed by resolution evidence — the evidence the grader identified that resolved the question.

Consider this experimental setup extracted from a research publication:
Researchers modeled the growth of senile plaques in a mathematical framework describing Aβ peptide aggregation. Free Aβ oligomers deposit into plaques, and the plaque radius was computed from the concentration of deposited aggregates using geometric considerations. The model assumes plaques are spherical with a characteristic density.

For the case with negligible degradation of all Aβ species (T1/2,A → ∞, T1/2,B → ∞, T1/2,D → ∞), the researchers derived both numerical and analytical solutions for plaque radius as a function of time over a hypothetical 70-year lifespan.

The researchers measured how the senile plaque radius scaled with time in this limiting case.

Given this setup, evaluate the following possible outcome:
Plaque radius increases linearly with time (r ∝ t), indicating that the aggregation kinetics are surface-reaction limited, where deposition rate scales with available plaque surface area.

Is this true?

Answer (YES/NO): NO